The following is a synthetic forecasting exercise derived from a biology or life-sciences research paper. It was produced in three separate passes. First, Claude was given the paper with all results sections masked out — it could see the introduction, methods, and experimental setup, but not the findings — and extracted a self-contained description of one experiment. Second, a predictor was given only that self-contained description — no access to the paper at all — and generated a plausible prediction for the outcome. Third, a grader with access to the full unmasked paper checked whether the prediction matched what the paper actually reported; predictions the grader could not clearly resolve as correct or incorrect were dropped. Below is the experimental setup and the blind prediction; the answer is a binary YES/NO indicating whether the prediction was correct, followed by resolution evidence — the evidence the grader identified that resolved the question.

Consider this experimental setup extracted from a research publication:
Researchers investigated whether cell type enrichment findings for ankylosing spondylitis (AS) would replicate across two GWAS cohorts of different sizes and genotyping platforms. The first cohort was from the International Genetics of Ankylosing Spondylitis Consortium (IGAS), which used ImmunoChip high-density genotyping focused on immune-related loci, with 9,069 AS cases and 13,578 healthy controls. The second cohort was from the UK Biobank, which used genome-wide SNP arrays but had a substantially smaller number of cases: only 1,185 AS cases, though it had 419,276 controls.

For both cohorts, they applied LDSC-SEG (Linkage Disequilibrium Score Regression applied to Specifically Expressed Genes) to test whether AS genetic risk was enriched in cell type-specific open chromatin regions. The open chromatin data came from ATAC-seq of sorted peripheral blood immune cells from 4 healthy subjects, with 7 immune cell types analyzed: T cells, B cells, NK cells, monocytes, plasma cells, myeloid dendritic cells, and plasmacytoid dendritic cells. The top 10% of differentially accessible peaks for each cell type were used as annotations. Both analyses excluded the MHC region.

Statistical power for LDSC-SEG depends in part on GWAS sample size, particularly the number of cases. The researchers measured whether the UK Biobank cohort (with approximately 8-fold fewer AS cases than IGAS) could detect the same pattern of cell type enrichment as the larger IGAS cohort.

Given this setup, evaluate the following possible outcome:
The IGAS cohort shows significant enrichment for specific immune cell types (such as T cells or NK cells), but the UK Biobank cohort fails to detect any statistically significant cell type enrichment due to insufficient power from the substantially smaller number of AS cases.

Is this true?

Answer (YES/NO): NO